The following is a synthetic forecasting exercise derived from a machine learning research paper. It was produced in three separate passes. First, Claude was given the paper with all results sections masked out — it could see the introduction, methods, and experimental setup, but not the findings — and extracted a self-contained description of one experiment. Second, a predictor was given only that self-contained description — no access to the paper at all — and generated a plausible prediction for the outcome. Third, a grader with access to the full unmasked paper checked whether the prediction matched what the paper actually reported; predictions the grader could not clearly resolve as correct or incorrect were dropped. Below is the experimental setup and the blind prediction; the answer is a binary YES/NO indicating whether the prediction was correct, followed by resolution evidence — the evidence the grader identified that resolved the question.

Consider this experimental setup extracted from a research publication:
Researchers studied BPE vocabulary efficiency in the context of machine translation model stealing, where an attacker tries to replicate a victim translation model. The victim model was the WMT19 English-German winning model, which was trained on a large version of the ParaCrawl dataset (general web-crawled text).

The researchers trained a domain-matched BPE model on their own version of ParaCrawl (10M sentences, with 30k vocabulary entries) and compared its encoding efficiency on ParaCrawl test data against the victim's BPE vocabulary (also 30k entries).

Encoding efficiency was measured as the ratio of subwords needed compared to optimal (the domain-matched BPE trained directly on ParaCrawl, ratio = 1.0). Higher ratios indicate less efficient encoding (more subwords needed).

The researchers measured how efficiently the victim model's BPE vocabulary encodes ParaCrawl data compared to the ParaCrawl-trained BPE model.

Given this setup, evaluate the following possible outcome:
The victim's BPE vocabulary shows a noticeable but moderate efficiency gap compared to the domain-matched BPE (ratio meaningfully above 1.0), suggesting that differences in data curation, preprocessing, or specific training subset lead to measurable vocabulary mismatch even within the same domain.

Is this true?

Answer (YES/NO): YES